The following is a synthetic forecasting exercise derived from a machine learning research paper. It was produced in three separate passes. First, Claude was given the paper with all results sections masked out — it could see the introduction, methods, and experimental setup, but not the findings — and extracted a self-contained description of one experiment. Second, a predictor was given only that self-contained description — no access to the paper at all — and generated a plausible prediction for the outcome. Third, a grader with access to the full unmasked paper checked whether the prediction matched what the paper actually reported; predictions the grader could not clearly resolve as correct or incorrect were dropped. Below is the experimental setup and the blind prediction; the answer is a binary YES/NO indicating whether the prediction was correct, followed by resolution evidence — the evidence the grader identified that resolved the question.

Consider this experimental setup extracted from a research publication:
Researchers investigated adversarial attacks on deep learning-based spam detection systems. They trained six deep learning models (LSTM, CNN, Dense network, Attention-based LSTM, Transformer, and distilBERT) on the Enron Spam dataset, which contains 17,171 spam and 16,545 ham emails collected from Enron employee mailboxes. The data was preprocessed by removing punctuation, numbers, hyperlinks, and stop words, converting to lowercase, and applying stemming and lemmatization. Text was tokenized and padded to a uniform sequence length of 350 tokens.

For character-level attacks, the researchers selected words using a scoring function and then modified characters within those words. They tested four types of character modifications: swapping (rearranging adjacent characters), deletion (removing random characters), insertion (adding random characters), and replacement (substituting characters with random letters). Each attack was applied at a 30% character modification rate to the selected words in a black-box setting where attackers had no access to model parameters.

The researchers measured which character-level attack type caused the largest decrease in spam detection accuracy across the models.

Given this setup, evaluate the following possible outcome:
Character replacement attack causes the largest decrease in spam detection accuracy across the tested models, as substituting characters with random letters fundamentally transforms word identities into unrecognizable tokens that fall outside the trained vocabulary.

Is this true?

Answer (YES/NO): NO